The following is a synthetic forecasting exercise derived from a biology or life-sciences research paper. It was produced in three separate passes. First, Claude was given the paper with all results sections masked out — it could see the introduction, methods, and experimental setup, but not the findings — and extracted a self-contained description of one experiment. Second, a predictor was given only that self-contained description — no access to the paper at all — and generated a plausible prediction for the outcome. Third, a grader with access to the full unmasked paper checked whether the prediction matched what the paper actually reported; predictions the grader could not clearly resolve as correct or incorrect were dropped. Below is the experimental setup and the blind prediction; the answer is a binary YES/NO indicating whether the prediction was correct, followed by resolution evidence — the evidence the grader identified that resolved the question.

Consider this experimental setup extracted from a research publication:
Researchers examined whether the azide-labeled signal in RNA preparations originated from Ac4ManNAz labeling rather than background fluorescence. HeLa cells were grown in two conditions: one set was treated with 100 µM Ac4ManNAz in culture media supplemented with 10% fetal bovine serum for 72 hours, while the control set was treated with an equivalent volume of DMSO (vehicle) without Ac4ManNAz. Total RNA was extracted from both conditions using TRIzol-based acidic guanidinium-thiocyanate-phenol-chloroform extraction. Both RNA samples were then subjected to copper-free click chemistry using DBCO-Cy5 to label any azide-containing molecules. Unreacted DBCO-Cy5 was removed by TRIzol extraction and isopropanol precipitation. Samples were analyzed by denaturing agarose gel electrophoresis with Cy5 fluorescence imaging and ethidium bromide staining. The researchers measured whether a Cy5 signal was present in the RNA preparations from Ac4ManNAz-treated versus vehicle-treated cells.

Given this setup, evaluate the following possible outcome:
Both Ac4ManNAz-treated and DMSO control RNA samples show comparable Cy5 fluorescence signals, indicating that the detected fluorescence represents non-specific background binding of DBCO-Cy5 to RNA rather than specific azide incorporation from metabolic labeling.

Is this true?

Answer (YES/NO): NO